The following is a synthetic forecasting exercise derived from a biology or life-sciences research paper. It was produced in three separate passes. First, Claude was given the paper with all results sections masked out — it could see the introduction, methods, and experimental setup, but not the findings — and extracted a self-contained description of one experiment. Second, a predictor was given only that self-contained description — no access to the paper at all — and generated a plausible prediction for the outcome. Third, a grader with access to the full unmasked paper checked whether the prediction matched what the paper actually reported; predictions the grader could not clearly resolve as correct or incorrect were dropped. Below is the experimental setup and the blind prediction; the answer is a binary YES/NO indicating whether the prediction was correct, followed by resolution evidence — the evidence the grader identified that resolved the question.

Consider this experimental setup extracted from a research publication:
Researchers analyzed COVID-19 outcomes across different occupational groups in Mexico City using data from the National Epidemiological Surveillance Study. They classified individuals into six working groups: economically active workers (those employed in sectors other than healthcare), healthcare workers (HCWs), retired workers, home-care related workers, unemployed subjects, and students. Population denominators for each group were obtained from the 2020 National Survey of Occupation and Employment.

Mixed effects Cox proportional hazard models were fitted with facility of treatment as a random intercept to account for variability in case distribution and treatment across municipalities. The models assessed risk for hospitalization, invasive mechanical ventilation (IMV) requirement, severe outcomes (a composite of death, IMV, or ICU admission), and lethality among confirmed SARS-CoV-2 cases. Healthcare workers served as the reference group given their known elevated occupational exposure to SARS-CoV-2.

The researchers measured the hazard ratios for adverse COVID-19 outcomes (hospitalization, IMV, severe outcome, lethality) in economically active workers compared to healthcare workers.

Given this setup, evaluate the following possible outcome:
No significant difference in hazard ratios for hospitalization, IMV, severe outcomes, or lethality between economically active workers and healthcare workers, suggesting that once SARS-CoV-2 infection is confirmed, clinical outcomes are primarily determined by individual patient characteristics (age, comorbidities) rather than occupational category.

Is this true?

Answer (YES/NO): NO